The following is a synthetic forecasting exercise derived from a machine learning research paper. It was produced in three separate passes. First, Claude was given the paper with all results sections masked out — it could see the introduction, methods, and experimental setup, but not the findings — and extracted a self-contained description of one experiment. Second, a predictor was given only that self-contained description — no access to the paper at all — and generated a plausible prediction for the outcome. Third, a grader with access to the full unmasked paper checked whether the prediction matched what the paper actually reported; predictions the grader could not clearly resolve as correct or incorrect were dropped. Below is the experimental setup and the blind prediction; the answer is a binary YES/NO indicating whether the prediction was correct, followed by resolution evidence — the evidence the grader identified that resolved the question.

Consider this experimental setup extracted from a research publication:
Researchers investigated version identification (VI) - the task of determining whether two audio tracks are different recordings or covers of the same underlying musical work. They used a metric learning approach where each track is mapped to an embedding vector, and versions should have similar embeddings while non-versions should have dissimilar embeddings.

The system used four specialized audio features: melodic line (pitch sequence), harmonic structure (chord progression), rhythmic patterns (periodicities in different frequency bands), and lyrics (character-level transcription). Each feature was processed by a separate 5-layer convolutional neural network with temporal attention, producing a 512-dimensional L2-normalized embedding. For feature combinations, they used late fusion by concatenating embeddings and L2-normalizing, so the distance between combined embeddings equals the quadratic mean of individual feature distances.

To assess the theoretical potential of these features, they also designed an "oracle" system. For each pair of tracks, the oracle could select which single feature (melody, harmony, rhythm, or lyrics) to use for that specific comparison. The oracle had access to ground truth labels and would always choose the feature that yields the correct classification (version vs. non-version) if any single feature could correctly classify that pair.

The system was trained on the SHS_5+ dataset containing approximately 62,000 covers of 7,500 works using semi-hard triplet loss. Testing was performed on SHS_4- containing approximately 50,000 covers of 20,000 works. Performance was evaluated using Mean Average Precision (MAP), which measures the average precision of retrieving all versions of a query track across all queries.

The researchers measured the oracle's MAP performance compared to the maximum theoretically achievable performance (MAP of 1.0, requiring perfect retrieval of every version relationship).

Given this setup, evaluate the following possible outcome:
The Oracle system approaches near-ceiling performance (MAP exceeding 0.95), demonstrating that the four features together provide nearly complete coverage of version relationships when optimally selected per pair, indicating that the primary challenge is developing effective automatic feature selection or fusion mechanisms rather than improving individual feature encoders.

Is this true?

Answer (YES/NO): YES